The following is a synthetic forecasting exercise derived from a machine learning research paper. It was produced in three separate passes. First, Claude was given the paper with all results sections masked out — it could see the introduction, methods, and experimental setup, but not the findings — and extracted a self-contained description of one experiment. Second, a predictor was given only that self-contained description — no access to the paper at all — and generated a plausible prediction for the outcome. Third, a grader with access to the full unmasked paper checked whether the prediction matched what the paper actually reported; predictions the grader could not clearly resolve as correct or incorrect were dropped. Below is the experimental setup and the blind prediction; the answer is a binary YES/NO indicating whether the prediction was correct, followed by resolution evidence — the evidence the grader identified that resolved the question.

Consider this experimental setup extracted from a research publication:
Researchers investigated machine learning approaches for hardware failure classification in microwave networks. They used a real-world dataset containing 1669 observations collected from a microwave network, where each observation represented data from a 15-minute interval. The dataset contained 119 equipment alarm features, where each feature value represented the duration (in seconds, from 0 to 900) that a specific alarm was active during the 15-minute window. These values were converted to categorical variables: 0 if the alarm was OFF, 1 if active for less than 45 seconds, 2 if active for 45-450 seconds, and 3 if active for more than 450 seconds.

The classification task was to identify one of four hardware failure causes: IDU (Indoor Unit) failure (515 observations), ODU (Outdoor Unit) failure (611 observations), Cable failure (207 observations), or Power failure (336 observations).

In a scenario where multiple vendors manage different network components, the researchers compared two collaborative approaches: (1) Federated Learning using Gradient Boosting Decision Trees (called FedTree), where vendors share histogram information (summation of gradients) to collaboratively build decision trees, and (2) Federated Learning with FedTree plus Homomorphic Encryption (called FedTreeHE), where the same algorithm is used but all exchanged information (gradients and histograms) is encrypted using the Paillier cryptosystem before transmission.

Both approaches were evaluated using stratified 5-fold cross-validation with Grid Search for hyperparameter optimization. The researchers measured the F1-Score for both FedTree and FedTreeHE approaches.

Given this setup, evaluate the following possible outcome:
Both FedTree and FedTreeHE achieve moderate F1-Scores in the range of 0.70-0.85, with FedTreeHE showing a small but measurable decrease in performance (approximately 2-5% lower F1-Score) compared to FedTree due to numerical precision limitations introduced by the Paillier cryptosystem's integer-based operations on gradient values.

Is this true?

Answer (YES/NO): NO